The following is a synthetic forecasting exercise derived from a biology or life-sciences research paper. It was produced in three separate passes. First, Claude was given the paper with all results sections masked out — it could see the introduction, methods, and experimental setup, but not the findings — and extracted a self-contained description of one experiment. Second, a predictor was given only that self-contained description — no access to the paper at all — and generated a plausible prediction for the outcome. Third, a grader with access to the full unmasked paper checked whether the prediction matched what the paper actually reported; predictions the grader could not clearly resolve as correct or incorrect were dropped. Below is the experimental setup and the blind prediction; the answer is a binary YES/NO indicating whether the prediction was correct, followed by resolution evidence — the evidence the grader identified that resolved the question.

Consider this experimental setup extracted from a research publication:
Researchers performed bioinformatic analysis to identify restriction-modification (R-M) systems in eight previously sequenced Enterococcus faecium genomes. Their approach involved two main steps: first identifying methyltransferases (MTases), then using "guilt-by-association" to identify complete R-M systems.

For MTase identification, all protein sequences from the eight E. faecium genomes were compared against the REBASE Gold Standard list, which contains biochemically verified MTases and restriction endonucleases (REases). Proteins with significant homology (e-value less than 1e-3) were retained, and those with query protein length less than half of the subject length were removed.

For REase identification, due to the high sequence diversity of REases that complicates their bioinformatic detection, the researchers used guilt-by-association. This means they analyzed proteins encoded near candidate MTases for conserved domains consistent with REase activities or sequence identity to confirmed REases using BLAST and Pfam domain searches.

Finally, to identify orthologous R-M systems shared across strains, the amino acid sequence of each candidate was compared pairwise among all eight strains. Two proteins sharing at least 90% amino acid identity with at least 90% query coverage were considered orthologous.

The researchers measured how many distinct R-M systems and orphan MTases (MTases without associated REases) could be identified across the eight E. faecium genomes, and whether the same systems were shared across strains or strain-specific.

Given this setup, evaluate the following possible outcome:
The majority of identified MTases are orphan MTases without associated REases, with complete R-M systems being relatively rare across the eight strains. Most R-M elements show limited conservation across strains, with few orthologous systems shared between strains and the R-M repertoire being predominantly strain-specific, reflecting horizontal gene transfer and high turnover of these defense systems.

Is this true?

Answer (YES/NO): NO